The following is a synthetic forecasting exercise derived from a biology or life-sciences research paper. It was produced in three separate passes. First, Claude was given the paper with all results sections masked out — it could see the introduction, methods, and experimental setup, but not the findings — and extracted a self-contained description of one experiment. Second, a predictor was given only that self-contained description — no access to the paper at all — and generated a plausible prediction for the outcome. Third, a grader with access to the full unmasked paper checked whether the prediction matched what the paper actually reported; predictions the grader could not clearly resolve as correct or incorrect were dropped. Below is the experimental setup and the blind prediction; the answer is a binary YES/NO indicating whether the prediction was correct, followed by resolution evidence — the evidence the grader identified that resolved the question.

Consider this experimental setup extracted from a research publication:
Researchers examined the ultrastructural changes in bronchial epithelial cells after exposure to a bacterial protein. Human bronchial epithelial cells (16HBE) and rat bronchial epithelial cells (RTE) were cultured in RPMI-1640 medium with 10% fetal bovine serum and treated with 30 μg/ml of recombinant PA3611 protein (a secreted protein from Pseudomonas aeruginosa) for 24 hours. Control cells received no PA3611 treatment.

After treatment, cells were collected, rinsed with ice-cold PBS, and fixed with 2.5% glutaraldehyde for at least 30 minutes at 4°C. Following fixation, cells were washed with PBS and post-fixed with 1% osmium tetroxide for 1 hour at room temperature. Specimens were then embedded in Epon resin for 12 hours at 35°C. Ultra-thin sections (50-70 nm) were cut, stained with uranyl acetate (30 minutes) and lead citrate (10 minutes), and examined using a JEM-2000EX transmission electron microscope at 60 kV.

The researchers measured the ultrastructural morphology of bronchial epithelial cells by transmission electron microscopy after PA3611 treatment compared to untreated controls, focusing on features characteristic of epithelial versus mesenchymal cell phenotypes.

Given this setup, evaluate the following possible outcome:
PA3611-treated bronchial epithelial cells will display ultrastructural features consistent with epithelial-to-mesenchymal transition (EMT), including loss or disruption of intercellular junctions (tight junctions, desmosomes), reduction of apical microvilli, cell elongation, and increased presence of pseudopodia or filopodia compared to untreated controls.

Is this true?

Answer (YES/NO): YES